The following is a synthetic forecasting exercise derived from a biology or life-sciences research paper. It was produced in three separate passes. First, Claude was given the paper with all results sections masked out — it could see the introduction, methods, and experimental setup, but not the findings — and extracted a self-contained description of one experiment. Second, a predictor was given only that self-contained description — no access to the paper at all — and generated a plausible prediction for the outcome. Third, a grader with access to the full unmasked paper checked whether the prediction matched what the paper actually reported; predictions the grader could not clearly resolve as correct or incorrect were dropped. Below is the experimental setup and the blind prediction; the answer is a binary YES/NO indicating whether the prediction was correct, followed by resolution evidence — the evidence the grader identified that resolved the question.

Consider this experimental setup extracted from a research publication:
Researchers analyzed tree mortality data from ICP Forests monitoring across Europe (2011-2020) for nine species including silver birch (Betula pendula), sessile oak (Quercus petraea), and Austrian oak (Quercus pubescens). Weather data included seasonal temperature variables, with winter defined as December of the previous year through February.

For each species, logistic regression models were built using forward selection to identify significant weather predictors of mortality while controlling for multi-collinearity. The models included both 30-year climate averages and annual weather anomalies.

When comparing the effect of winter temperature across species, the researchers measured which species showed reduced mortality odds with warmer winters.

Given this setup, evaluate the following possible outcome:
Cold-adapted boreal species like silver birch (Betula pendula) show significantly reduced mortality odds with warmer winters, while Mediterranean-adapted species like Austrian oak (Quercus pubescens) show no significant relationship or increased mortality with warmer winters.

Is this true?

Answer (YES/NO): NO